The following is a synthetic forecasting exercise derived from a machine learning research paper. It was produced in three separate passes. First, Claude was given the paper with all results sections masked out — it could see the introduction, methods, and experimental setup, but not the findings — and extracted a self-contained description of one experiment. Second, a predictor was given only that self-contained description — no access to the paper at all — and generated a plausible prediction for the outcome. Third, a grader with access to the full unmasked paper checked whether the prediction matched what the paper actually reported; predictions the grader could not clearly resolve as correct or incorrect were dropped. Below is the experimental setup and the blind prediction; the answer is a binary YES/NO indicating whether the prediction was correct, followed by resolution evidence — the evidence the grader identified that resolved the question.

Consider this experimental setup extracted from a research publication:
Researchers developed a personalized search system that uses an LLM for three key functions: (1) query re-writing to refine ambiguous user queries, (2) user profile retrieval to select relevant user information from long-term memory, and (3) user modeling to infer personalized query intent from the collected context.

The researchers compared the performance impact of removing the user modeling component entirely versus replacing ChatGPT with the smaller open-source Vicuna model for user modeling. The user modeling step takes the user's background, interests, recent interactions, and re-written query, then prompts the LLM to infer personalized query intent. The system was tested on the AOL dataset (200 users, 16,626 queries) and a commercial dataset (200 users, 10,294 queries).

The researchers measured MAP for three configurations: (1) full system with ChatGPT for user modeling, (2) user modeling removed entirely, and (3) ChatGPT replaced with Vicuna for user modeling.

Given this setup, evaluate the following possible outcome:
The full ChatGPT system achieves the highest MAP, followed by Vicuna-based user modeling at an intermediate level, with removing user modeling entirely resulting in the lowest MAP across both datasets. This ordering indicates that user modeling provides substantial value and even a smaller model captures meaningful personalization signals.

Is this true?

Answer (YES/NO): YES